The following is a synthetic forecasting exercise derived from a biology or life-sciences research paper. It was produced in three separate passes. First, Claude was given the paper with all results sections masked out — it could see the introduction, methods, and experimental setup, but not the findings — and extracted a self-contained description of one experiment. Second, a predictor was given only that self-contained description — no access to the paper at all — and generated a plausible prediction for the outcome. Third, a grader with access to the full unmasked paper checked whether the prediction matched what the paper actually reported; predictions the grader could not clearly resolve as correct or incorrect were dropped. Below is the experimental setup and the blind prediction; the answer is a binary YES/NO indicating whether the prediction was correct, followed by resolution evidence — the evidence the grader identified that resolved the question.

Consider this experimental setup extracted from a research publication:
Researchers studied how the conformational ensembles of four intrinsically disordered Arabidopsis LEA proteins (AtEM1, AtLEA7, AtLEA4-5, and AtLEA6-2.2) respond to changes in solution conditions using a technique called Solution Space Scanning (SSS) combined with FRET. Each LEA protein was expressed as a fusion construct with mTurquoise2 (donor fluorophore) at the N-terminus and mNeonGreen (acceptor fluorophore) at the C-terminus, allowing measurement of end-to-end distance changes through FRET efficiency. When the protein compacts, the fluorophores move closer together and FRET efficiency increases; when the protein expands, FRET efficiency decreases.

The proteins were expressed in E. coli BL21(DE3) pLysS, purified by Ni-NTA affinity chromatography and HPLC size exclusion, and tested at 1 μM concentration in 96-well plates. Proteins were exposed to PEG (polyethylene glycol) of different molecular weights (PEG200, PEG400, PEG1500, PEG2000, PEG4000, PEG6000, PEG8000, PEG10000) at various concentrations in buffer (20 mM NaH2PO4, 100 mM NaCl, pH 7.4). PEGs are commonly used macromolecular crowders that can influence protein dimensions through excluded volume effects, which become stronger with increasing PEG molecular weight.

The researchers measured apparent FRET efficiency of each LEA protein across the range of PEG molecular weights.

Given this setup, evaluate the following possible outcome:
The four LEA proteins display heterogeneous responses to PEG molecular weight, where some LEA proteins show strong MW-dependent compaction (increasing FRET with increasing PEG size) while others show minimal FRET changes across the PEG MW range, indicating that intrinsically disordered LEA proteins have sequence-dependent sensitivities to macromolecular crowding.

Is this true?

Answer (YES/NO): NO